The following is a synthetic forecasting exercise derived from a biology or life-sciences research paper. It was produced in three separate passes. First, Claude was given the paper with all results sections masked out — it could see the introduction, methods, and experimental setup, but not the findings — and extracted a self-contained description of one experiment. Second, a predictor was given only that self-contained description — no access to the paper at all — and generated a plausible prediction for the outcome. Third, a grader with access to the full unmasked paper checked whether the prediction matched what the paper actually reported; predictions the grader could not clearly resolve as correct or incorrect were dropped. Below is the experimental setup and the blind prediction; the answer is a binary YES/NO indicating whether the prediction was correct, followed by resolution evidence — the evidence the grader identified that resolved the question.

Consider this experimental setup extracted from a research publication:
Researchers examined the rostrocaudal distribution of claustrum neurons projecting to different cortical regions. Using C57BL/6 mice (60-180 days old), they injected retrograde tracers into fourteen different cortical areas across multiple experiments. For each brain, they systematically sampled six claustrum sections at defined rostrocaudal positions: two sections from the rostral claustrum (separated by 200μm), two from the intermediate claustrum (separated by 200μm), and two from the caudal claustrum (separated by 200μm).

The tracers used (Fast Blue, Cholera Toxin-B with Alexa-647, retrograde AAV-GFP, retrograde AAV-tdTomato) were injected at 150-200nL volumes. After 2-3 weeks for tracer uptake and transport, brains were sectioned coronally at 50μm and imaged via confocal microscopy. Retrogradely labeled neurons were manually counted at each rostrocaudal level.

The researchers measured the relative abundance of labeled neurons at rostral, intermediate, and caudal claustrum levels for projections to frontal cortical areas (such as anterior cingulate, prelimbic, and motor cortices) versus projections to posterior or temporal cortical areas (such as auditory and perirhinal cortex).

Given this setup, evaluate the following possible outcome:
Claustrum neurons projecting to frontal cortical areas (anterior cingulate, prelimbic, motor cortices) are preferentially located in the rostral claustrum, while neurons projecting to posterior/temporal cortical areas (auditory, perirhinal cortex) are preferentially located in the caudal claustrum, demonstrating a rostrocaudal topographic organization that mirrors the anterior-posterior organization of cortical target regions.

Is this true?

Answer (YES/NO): YES